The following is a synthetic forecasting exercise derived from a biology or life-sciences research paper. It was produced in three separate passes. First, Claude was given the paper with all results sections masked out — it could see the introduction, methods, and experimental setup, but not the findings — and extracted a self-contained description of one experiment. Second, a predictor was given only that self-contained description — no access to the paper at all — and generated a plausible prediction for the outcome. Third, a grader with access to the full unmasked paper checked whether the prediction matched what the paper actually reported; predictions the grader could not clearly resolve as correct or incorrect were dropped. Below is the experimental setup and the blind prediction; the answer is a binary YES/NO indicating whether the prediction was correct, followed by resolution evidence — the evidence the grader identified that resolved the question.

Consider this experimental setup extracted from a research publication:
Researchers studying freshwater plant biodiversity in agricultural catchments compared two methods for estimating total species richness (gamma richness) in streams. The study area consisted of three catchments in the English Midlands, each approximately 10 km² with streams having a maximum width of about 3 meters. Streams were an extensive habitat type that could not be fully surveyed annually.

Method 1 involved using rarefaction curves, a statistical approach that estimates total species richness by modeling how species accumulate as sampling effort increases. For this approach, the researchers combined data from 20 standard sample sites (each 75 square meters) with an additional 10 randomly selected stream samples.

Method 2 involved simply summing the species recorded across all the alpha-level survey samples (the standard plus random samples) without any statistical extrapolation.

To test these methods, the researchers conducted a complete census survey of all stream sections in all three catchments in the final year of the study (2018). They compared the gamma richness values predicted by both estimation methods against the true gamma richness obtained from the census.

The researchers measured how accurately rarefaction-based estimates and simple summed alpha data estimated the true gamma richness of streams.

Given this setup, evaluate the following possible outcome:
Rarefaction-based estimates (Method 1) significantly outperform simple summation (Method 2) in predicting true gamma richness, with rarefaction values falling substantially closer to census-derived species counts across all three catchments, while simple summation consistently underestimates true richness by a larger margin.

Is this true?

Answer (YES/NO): NO